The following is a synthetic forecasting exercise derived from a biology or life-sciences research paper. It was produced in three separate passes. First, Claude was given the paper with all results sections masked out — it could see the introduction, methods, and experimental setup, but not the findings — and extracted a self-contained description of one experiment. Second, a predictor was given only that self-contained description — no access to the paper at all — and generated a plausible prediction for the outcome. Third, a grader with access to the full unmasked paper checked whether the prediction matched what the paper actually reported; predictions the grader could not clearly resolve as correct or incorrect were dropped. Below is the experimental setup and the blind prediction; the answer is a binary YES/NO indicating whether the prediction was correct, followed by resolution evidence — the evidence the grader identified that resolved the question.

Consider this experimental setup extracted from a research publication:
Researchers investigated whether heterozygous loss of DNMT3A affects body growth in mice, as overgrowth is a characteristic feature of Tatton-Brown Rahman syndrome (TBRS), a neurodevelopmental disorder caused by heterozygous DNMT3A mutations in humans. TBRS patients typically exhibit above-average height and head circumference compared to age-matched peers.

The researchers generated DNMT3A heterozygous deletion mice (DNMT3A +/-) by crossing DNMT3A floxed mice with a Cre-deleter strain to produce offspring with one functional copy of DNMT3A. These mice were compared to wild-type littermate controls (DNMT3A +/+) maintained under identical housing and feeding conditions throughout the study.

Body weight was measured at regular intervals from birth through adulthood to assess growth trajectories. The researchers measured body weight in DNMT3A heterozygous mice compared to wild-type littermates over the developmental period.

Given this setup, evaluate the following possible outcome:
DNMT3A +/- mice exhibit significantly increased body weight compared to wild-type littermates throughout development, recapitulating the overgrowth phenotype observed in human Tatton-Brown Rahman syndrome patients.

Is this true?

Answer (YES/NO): NO